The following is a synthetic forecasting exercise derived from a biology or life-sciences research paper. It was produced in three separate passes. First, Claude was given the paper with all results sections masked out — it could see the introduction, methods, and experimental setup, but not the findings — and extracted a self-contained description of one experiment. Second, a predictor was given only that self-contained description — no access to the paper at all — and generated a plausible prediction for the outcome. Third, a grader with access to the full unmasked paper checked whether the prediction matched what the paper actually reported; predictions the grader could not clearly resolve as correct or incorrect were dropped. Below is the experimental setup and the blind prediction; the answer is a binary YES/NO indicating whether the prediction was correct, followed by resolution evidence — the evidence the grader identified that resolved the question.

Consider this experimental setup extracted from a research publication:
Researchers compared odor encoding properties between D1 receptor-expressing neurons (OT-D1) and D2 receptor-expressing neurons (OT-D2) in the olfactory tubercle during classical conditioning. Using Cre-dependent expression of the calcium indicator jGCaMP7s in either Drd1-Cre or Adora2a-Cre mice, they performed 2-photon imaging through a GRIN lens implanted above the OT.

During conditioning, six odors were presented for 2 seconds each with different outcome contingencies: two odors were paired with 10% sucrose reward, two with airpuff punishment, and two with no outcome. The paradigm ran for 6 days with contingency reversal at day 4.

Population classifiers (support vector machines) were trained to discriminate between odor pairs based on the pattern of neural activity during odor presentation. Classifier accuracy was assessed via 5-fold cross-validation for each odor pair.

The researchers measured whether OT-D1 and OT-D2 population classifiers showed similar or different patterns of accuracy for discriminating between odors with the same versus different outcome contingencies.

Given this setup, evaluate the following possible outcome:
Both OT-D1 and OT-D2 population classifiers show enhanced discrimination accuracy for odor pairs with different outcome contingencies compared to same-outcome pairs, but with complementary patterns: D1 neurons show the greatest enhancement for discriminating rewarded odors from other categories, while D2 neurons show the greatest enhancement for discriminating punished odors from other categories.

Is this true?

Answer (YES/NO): NO